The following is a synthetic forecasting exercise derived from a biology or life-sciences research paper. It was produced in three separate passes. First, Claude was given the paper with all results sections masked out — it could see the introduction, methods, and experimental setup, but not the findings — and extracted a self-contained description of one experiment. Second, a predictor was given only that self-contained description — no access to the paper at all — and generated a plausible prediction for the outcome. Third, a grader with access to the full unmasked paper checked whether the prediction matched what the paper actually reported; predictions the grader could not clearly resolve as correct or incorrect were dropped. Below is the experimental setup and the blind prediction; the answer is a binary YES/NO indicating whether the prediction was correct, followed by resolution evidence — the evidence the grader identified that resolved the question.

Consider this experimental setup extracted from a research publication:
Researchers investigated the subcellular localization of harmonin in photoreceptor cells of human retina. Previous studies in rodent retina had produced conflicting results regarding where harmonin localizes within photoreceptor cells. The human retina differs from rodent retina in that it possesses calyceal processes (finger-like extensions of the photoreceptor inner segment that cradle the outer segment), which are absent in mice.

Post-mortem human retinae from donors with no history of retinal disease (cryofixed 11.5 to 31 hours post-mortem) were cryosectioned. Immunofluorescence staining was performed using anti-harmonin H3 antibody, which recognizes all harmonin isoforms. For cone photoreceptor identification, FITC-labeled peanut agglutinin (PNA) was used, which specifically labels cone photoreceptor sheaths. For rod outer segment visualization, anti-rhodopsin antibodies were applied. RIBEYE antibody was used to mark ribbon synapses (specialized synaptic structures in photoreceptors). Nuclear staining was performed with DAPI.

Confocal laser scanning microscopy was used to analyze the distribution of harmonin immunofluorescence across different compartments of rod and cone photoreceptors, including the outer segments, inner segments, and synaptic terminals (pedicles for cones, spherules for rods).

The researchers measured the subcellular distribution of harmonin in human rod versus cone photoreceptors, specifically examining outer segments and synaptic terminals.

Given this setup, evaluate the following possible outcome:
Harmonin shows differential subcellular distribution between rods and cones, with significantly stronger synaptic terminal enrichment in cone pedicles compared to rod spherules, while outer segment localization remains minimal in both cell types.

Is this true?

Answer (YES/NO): NO